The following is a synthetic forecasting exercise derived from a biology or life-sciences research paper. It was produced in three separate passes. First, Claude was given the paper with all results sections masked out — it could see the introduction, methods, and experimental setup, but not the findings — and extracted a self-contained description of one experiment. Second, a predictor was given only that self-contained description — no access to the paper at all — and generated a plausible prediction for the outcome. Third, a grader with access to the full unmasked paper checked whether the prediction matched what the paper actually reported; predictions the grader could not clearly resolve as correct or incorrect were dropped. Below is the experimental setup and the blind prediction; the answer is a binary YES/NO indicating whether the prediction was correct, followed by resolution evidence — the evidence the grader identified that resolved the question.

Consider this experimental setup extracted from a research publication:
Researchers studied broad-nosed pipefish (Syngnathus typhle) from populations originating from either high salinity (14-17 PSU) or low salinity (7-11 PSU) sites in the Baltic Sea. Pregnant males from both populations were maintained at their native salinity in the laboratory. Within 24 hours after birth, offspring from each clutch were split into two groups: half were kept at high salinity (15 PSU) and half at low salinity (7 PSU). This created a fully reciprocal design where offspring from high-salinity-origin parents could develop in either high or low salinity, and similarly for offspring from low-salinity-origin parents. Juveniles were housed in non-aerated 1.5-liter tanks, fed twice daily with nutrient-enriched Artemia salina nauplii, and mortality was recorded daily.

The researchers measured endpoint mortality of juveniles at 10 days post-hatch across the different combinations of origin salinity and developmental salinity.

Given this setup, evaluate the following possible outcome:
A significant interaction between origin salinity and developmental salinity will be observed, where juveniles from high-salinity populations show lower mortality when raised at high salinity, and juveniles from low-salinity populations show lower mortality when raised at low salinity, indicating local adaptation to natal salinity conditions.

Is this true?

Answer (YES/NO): NO